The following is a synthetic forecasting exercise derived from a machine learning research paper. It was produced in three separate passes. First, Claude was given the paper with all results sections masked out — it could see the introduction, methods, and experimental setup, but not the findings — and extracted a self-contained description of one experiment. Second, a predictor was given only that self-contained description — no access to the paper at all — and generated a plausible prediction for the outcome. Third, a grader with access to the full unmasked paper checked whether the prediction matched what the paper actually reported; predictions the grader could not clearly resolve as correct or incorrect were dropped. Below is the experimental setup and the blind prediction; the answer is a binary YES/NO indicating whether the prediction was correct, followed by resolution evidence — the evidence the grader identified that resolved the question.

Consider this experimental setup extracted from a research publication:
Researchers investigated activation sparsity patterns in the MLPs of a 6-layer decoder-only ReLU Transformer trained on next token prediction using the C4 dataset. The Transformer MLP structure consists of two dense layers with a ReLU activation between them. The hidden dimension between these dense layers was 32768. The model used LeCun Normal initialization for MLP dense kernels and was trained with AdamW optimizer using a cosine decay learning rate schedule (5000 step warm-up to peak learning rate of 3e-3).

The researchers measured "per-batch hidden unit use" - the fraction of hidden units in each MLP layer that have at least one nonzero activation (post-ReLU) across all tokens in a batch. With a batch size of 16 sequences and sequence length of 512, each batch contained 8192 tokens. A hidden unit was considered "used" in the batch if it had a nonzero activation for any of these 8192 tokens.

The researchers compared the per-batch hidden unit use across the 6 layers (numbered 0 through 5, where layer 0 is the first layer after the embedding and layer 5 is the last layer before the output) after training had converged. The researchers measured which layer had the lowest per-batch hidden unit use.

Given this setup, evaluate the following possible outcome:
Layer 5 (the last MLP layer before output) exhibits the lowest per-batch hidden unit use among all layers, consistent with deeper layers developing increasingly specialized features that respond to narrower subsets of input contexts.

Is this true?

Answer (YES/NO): NO